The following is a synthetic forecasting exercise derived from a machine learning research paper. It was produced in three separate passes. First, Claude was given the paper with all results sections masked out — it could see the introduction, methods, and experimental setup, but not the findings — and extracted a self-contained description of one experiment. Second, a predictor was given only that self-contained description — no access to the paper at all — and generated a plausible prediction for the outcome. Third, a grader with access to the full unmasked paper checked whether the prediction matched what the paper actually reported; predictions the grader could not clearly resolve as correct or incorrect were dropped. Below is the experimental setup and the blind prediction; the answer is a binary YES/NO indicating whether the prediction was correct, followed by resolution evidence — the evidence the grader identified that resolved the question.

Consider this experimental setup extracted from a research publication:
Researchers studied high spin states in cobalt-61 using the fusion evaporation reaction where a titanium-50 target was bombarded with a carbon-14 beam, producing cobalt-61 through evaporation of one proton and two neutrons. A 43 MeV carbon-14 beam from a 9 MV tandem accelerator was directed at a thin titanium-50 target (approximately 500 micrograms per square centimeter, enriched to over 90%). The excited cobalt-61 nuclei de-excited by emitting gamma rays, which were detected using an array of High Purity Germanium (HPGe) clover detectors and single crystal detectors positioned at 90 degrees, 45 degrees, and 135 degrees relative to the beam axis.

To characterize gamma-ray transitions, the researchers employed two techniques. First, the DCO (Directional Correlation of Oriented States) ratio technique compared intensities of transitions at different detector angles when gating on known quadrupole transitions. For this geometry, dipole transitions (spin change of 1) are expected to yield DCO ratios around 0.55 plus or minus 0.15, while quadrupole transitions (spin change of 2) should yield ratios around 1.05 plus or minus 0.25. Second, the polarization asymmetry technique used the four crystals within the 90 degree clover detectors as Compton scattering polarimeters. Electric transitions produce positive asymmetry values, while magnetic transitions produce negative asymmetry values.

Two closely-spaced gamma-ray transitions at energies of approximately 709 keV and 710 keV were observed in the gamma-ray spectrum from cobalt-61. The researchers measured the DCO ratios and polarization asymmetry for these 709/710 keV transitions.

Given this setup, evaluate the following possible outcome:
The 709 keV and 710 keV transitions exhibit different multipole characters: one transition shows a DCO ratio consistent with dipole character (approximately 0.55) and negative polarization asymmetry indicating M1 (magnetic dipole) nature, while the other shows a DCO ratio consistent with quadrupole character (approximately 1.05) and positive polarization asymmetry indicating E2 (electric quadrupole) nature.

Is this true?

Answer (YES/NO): NO